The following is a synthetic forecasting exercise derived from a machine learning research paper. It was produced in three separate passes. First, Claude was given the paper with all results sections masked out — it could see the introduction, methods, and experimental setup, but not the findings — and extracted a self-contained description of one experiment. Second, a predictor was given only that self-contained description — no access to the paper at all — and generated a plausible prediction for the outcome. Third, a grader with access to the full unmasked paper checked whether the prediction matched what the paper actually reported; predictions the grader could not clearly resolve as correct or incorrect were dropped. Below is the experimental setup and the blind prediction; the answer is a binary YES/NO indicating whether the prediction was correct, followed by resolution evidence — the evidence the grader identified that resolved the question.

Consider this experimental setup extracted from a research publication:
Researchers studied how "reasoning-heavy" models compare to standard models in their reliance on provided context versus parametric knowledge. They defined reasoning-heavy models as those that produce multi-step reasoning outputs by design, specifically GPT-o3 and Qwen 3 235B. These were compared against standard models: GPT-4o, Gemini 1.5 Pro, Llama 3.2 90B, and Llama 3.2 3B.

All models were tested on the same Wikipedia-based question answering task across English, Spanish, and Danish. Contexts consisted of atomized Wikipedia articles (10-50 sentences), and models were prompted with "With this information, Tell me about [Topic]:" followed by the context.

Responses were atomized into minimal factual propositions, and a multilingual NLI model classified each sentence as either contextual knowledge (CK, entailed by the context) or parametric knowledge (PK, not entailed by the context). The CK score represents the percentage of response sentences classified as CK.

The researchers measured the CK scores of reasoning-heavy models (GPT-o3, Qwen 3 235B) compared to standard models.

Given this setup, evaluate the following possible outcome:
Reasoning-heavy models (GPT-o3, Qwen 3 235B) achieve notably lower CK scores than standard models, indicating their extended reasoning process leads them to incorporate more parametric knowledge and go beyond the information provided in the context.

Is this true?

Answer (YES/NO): YES